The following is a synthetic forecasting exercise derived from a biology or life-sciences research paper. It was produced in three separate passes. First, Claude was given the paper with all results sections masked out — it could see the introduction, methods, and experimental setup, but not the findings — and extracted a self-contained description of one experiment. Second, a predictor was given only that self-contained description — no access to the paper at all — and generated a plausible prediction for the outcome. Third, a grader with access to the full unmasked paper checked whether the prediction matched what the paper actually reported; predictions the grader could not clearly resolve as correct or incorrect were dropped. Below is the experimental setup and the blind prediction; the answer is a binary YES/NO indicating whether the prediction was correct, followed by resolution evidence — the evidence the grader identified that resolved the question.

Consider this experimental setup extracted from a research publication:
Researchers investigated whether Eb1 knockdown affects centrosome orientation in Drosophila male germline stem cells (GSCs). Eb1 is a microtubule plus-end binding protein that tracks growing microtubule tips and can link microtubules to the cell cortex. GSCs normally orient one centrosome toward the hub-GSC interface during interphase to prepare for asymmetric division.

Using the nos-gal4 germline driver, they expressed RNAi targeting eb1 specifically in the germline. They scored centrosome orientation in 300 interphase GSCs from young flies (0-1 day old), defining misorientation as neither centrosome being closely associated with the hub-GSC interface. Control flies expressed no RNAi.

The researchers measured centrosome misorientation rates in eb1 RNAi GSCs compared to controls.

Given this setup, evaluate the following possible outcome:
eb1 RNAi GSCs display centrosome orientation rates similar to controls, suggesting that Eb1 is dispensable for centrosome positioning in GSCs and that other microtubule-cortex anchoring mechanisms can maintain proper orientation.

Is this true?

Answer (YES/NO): NO